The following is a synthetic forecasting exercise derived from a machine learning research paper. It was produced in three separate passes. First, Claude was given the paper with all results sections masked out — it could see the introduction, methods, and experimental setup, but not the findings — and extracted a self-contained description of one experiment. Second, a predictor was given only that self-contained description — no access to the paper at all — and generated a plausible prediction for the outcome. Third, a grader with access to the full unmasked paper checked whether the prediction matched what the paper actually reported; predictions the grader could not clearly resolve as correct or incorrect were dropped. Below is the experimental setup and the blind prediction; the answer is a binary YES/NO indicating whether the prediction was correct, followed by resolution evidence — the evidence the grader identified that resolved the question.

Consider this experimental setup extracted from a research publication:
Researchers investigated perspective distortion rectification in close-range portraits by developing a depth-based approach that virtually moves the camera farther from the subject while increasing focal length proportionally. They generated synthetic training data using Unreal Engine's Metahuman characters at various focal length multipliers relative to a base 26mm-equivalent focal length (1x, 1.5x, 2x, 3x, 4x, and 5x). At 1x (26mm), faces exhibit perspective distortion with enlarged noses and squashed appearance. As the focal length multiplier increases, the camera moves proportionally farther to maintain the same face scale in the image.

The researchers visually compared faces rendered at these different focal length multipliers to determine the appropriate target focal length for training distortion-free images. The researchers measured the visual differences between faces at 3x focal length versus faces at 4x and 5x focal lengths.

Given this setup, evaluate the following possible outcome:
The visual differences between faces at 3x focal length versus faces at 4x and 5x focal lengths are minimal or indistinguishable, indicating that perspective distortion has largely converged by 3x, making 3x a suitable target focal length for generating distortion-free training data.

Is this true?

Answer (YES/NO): YES